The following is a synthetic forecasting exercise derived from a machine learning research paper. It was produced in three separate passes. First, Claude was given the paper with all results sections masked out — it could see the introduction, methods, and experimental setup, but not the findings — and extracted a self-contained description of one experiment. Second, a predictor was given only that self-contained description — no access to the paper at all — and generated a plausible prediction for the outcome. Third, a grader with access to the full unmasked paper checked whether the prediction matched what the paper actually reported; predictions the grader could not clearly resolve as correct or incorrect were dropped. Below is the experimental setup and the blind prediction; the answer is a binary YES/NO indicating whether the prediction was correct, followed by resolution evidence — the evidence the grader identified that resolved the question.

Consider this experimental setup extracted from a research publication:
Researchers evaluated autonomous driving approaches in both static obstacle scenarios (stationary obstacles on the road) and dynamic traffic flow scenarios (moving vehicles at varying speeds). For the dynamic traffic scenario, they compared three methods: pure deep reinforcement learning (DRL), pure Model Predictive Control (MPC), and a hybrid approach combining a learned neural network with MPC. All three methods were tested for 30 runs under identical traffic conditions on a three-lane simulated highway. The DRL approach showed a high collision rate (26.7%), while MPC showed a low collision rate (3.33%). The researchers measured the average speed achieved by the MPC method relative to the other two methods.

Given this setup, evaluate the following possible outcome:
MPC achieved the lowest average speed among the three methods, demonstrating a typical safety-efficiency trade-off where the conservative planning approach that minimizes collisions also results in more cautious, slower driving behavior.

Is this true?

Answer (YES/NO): YES